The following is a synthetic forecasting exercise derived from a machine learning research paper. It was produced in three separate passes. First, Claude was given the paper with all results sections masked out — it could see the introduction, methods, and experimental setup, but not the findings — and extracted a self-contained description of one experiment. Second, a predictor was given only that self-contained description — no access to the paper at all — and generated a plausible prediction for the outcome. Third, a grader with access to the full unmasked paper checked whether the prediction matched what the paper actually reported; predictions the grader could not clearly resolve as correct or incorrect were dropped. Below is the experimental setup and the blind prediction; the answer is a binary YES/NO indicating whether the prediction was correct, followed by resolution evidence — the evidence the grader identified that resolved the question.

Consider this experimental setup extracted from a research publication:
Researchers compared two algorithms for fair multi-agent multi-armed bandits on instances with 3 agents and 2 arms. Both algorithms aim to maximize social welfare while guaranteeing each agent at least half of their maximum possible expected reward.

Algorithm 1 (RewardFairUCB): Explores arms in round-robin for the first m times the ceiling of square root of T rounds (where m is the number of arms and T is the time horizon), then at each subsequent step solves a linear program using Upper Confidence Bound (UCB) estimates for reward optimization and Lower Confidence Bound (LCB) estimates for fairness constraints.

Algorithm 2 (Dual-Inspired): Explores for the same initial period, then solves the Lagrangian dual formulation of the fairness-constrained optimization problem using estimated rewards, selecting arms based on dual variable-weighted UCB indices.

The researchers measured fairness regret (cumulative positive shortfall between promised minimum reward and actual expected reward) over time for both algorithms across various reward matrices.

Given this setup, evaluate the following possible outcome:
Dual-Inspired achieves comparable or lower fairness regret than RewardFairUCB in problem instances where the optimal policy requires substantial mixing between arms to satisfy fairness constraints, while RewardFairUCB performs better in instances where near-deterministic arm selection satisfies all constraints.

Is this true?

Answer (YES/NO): NO